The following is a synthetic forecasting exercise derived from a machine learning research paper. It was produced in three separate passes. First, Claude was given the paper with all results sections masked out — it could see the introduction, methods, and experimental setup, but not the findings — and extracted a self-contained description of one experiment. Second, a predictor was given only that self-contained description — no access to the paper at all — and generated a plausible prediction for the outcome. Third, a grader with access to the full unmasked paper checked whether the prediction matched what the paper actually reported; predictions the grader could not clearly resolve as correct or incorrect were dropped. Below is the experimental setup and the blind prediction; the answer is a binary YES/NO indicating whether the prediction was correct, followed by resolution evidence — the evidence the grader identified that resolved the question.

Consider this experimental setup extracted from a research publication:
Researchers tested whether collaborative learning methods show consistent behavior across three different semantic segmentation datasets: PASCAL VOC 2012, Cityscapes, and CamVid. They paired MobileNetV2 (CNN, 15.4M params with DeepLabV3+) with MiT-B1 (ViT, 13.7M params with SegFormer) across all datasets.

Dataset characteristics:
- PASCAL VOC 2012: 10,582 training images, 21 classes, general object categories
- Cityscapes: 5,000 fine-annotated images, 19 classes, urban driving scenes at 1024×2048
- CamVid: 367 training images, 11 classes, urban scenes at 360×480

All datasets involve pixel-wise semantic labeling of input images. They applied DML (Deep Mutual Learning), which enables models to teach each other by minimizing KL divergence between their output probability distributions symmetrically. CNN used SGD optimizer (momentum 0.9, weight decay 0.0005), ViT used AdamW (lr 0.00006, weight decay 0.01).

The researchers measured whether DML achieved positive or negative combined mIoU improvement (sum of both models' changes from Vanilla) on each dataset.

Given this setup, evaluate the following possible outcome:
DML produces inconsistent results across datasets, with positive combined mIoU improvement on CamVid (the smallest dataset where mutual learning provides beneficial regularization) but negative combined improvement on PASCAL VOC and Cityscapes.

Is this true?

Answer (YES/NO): NO